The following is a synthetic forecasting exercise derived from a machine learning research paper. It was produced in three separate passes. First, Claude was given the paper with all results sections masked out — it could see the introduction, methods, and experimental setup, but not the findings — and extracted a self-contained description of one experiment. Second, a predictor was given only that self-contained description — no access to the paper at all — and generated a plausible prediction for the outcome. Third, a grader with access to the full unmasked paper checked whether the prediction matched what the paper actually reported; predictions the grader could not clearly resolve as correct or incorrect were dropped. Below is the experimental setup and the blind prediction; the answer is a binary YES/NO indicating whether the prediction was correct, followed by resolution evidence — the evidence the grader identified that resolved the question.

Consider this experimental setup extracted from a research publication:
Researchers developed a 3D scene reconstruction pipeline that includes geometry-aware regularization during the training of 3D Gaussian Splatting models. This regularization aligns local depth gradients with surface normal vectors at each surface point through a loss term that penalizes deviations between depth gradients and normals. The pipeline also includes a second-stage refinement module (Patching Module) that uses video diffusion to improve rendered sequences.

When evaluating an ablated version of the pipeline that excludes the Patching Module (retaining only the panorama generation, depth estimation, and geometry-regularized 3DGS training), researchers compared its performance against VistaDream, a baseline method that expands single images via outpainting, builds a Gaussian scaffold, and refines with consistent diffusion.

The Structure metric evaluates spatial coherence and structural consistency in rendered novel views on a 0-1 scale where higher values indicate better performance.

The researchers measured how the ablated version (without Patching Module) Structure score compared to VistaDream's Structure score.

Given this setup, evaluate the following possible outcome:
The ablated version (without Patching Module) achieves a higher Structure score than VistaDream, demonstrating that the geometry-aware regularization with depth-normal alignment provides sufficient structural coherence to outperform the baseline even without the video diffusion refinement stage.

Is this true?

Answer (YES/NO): NO